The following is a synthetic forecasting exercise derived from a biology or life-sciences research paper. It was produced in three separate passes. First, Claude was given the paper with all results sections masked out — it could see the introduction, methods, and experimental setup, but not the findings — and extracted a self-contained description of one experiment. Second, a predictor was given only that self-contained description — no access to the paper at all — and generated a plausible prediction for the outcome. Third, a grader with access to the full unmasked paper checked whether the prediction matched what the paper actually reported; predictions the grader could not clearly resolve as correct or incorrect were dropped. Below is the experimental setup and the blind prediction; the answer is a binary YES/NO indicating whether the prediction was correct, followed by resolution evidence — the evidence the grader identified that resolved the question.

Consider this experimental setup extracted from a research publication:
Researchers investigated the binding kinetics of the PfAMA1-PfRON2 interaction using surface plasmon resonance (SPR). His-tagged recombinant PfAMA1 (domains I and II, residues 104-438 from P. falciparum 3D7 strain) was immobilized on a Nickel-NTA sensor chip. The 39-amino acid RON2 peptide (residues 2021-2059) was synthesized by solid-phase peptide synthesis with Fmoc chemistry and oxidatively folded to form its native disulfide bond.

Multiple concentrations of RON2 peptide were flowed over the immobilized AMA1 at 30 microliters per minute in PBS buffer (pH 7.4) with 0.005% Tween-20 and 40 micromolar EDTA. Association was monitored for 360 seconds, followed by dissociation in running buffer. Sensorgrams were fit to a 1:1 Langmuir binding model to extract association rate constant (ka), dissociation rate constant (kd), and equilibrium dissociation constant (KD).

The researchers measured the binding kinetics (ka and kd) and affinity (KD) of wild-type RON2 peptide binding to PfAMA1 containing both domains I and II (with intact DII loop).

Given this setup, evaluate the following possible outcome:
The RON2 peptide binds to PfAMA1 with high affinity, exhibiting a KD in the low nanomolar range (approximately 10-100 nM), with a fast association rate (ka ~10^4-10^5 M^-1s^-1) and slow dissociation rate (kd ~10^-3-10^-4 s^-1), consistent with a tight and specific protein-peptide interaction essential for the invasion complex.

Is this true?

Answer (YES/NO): NO